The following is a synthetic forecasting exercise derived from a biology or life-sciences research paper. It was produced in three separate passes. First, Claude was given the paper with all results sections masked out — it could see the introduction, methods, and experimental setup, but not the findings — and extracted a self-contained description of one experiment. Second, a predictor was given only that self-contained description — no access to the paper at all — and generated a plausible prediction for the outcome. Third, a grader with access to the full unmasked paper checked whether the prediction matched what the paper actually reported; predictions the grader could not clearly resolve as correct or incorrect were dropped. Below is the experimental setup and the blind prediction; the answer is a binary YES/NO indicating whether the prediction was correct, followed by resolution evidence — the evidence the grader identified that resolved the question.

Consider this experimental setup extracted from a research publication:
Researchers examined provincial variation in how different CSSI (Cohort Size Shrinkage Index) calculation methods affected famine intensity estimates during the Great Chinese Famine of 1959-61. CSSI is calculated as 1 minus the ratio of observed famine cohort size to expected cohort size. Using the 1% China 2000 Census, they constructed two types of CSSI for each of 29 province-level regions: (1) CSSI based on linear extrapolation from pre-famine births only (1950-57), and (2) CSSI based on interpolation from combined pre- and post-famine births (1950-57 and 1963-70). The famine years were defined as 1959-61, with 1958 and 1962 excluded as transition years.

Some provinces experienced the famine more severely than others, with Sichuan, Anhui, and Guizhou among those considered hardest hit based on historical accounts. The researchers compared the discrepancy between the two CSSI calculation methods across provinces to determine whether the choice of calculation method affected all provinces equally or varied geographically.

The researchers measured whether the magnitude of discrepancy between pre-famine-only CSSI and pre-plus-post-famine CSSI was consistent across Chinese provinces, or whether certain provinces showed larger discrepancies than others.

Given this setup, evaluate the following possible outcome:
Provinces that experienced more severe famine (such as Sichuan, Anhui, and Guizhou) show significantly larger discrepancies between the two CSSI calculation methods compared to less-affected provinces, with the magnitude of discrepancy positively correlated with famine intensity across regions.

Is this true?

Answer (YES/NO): NO